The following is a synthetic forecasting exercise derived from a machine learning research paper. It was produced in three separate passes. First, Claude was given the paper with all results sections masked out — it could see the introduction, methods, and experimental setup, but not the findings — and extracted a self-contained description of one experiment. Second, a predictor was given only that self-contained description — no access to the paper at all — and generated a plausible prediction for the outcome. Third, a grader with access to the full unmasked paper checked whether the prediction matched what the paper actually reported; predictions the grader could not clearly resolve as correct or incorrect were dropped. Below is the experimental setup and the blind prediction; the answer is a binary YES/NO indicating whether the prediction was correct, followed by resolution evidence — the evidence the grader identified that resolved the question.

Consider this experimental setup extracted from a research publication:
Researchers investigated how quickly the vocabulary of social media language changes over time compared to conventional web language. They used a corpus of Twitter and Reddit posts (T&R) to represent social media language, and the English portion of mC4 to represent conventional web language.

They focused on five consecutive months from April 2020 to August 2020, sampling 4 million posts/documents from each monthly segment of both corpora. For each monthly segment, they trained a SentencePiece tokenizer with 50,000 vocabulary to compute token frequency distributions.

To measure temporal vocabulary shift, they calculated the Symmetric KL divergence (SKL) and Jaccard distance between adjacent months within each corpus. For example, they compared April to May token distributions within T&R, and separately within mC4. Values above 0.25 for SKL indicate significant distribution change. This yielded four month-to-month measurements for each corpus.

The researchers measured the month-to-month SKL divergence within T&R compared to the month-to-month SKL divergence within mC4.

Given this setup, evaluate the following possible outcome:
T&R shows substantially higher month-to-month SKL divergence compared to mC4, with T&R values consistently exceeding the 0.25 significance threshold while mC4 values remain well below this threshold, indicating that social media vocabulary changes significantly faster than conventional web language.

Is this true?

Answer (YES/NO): YES